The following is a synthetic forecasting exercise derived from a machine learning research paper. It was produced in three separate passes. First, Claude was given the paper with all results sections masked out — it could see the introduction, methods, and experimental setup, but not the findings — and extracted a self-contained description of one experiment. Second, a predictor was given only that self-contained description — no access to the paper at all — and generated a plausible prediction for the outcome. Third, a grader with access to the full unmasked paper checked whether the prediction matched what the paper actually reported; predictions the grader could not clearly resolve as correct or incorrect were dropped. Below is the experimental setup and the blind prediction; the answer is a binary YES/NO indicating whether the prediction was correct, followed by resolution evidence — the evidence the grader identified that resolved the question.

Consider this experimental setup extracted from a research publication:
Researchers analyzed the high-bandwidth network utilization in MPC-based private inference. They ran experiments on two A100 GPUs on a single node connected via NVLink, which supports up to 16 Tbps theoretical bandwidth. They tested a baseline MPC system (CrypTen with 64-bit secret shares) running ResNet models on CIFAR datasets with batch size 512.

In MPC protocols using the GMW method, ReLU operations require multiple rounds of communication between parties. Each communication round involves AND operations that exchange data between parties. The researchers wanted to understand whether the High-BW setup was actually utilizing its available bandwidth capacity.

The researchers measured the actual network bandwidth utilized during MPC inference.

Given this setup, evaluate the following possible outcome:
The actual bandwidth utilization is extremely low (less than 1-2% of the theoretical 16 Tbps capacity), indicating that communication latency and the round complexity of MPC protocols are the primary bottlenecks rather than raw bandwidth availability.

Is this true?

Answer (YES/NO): YES